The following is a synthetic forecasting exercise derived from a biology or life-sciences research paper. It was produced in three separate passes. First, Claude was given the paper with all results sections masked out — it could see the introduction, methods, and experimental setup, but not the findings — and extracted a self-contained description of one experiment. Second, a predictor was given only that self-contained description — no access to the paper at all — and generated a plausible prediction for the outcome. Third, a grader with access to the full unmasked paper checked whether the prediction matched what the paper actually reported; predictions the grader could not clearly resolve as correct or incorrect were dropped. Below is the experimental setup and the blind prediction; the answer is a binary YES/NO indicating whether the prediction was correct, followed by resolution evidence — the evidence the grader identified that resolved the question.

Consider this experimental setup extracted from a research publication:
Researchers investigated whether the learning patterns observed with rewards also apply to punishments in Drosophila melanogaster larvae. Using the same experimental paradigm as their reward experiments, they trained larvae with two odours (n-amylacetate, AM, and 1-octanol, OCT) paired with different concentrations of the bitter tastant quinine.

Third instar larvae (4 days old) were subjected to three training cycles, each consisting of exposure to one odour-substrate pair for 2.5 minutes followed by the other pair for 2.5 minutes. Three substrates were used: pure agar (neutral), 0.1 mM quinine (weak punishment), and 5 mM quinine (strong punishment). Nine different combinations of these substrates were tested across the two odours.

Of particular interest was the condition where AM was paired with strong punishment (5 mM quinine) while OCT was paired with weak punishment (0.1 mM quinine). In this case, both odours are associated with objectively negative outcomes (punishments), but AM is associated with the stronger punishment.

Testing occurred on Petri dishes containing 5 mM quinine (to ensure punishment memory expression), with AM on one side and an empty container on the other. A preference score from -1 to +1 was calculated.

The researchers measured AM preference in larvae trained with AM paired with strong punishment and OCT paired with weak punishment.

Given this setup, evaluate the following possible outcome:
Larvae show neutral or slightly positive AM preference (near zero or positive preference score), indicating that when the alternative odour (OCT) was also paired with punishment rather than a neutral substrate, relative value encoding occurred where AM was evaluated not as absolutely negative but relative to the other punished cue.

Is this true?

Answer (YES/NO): NO